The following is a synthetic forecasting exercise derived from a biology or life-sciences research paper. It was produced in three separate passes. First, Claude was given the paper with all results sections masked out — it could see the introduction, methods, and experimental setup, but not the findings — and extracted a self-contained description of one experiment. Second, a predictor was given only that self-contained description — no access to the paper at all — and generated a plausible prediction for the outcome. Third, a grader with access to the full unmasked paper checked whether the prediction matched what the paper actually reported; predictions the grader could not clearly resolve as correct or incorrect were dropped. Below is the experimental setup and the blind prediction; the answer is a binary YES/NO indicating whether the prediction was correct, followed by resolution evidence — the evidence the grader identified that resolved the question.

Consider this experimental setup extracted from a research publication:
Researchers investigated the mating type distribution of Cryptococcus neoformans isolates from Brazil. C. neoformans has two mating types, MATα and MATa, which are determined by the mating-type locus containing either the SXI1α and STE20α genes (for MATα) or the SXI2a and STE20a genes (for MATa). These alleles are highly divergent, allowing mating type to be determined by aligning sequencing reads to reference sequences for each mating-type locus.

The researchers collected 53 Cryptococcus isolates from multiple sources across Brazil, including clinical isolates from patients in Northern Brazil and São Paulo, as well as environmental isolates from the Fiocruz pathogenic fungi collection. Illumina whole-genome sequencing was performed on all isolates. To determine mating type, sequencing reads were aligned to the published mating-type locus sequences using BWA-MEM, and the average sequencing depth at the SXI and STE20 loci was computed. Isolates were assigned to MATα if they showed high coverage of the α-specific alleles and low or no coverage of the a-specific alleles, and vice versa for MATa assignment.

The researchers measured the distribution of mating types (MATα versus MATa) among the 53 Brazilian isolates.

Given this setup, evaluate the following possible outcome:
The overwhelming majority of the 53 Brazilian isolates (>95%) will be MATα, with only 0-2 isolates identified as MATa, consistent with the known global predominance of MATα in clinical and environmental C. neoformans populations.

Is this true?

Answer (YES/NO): YES